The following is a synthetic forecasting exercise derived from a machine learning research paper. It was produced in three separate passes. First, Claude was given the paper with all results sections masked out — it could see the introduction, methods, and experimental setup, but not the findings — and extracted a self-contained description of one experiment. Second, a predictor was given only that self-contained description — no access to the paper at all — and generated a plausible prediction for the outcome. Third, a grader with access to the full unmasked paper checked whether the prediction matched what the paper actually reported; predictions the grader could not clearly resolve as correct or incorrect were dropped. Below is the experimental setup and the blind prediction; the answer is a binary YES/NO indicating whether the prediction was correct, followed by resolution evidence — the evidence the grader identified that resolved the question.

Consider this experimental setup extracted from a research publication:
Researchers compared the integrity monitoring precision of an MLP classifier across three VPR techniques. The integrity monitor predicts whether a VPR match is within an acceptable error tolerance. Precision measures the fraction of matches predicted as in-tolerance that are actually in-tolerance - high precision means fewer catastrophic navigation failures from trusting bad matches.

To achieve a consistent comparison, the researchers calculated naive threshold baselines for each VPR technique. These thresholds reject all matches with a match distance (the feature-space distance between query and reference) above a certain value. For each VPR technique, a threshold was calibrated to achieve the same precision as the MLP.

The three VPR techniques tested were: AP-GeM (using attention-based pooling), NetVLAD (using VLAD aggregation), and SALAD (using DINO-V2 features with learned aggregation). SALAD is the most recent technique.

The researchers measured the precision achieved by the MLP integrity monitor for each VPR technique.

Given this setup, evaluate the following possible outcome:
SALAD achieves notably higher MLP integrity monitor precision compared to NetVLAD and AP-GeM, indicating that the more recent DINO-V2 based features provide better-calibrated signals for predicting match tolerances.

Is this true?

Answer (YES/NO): YES